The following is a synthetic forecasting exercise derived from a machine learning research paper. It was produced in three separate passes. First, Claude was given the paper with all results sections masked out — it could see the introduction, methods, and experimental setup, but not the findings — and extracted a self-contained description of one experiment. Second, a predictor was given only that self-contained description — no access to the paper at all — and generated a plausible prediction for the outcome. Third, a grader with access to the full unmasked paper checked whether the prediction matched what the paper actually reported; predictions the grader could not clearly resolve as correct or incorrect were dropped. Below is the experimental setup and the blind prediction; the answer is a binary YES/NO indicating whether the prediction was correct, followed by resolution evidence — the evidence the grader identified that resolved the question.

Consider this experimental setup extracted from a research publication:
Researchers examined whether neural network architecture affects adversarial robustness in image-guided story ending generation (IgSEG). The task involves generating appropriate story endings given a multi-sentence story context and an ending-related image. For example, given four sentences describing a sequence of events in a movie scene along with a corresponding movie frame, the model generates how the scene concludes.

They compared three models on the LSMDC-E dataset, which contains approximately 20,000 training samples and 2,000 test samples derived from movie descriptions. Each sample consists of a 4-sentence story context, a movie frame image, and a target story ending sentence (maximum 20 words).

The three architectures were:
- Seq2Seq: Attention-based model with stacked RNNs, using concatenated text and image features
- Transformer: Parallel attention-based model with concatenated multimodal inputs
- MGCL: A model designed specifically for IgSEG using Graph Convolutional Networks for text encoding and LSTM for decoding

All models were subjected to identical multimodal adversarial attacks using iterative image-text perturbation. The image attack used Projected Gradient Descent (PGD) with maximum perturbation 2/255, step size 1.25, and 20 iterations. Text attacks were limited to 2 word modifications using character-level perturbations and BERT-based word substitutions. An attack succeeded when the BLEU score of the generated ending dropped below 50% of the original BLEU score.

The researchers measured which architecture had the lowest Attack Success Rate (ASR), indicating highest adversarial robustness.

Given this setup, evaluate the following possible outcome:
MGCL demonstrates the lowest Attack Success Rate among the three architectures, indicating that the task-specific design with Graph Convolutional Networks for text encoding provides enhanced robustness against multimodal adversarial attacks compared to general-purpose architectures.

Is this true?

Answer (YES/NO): NO